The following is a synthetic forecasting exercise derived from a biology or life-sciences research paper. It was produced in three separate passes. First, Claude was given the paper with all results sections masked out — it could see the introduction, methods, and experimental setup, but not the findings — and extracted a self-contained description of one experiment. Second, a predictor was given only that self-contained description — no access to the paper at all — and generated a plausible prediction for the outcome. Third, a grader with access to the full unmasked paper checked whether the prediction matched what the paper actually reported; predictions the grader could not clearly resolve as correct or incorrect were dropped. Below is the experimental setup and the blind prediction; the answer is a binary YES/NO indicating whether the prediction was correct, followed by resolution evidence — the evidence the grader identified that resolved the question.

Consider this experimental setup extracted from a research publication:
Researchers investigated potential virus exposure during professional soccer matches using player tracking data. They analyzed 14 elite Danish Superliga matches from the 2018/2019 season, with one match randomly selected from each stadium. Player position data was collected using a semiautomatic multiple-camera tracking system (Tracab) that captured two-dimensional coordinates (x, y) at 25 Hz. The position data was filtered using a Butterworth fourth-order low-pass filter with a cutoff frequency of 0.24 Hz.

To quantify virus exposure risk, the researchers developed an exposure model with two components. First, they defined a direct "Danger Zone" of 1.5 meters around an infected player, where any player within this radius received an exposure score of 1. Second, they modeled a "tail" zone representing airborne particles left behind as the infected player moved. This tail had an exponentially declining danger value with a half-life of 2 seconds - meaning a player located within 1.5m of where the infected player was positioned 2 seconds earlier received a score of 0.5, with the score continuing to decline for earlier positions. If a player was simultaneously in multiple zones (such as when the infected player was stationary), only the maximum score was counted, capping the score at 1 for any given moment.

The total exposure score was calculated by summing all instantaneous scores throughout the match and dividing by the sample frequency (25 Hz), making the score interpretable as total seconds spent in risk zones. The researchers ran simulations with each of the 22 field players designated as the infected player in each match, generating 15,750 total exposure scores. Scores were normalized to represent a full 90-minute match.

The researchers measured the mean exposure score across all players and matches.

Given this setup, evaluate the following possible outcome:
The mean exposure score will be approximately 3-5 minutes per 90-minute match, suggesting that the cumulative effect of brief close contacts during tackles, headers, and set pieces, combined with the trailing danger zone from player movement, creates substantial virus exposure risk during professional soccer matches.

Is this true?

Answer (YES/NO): NO